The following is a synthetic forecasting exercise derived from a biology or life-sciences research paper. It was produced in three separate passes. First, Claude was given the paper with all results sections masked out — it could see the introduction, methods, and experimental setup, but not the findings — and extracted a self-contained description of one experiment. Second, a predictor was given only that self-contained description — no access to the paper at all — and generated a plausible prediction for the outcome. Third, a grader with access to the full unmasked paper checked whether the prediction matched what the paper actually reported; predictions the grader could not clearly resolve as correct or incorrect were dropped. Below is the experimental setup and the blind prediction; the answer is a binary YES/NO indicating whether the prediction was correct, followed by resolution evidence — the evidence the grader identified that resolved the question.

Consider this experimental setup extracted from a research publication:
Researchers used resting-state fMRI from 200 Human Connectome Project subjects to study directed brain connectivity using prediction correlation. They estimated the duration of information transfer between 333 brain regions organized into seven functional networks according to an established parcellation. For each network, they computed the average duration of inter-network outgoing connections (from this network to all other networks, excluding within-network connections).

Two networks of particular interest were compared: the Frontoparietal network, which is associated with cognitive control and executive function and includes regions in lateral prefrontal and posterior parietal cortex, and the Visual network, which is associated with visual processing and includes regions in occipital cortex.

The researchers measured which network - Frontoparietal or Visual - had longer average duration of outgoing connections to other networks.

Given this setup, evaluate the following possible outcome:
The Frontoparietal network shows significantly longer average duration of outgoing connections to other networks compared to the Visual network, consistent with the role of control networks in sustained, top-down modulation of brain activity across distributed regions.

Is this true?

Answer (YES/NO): YES